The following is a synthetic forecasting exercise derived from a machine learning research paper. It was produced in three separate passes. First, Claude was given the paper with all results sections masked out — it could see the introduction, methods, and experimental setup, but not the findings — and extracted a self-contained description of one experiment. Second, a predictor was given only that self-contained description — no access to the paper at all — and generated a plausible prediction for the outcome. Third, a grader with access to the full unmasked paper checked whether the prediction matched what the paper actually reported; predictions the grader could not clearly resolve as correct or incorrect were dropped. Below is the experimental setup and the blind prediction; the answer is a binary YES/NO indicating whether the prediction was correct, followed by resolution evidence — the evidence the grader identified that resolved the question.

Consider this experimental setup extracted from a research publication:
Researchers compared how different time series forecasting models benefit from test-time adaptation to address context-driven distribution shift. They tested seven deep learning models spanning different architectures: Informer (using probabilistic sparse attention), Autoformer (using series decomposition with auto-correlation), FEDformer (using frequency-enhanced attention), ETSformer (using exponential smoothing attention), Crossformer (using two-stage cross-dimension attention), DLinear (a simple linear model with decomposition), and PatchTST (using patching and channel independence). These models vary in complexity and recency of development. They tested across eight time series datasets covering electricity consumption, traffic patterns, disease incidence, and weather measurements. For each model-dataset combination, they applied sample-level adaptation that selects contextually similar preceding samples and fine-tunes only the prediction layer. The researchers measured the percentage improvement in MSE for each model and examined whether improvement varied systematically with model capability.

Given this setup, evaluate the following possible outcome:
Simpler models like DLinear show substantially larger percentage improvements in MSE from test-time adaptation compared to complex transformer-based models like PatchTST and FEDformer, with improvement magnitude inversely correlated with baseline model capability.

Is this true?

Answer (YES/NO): NO